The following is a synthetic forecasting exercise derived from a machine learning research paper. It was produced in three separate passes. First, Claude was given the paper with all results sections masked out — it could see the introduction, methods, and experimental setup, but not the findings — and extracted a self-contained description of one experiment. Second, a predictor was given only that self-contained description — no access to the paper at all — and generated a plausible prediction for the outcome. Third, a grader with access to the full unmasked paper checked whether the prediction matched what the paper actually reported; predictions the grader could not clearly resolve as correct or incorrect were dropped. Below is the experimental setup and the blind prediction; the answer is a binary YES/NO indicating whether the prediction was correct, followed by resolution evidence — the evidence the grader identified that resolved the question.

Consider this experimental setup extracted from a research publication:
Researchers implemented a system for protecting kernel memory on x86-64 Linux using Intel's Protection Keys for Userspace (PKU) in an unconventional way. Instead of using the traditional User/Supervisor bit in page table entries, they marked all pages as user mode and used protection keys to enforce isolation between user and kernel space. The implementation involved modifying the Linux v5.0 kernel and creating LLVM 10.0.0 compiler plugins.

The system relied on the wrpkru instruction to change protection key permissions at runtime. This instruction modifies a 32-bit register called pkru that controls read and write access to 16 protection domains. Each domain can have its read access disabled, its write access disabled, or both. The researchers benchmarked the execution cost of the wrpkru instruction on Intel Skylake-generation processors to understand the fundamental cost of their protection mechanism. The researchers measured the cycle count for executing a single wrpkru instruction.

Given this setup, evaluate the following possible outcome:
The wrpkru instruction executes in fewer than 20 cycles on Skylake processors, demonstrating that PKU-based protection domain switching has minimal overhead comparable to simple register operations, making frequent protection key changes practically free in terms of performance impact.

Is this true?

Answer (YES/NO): NO